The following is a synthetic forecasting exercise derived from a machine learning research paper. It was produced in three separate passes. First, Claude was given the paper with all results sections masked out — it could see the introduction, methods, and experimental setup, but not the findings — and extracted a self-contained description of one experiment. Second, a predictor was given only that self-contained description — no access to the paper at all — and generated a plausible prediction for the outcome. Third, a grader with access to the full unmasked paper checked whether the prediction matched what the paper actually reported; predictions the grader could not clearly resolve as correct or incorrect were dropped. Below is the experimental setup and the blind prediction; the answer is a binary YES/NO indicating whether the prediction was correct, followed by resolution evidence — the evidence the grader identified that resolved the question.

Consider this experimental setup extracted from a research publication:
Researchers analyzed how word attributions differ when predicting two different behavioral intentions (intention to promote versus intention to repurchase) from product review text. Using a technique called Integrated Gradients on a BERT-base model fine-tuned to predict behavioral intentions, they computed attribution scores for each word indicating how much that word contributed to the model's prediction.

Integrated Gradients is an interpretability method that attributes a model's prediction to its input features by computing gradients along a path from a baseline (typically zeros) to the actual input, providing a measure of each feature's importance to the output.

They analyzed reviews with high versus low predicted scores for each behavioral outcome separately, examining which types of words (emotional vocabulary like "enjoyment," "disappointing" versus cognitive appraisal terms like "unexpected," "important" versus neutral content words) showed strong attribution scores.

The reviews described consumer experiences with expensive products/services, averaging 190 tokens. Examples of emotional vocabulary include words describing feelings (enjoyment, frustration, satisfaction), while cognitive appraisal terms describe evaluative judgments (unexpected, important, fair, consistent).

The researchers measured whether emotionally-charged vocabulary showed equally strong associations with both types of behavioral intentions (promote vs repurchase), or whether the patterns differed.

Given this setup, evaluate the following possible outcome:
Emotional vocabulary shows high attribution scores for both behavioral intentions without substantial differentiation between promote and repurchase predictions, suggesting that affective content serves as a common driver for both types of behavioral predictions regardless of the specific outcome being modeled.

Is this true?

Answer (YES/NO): NO